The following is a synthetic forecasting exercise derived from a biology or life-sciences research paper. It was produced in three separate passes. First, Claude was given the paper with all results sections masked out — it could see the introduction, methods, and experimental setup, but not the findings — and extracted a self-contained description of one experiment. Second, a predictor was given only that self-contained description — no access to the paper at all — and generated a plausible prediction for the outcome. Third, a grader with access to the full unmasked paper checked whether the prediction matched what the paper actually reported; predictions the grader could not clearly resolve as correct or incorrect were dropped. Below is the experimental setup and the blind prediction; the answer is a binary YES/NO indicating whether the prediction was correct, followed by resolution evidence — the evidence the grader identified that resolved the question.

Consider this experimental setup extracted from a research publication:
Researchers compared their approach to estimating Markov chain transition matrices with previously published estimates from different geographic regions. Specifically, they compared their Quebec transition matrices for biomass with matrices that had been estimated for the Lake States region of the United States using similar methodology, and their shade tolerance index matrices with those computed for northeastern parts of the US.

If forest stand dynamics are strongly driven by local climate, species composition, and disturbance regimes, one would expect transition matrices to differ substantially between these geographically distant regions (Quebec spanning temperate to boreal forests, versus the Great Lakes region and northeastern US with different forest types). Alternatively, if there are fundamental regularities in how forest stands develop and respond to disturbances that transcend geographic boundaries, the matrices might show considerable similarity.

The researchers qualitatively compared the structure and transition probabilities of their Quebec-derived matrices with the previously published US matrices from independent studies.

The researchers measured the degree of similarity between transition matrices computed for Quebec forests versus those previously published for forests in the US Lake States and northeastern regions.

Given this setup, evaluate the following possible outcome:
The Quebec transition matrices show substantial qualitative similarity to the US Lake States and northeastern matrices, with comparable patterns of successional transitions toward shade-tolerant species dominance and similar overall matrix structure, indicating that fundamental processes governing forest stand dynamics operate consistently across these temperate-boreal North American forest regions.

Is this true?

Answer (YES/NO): NO